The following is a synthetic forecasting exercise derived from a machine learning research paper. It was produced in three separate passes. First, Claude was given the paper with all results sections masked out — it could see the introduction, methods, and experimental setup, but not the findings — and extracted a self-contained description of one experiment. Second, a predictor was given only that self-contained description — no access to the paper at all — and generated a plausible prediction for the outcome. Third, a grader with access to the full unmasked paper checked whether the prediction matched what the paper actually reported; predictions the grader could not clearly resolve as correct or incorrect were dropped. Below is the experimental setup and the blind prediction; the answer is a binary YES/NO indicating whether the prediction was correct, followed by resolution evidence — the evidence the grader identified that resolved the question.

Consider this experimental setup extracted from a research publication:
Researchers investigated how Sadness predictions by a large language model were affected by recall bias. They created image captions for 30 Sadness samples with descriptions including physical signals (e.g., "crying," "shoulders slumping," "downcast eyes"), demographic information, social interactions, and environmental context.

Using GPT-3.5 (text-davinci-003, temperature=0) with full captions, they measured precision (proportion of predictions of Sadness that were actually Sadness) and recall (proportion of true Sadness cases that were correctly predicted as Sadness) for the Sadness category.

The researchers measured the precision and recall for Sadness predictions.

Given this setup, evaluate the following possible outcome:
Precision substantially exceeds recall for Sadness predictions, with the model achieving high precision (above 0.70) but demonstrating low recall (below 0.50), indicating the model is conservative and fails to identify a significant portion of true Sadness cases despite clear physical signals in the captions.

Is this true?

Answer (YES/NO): NO